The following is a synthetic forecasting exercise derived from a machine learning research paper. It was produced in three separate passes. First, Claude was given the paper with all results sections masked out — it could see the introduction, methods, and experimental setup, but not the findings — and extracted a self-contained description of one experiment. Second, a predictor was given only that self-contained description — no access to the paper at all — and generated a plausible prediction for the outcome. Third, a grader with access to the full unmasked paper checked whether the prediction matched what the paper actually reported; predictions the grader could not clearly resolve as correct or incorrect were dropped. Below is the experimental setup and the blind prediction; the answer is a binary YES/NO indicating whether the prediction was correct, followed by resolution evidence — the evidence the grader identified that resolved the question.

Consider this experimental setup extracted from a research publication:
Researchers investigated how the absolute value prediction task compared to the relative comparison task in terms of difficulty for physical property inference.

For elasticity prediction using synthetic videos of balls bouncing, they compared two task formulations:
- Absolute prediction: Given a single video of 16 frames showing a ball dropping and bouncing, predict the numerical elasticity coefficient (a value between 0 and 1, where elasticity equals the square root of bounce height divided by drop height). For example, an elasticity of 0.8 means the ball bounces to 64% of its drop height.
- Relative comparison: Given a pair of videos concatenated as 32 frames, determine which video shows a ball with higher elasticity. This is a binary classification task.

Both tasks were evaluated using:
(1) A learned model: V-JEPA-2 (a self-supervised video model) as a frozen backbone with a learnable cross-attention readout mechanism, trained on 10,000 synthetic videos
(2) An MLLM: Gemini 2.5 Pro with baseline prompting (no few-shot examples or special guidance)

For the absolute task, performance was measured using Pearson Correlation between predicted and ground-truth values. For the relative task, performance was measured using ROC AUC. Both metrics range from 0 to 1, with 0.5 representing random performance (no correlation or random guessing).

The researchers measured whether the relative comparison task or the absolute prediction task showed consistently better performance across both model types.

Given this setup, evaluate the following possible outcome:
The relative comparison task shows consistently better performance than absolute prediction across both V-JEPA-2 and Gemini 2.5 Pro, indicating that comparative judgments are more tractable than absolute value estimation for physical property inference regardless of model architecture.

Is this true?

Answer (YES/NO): NO